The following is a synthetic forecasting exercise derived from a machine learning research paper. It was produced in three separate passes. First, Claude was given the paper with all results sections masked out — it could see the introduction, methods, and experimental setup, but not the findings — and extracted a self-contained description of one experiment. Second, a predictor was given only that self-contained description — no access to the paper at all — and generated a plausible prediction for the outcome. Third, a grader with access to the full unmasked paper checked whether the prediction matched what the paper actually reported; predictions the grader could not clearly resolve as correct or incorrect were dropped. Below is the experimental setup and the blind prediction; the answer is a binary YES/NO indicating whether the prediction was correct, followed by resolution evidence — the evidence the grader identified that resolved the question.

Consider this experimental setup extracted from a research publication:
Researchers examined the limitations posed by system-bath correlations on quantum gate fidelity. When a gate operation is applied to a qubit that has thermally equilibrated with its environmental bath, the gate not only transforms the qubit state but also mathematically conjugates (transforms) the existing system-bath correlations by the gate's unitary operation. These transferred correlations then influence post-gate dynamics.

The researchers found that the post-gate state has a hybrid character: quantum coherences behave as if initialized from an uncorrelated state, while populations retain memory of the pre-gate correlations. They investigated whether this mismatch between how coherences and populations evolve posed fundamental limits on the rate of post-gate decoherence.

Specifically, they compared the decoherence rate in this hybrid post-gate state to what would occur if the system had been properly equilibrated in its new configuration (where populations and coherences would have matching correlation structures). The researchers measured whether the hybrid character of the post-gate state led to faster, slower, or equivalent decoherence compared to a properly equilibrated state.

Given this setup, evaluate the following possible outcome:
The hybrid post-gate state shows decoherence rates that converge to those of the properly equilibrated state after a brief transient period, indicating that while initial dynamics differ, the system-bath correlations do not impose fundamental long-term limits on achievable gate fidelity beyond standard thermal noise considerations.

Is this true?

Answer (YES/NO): NO